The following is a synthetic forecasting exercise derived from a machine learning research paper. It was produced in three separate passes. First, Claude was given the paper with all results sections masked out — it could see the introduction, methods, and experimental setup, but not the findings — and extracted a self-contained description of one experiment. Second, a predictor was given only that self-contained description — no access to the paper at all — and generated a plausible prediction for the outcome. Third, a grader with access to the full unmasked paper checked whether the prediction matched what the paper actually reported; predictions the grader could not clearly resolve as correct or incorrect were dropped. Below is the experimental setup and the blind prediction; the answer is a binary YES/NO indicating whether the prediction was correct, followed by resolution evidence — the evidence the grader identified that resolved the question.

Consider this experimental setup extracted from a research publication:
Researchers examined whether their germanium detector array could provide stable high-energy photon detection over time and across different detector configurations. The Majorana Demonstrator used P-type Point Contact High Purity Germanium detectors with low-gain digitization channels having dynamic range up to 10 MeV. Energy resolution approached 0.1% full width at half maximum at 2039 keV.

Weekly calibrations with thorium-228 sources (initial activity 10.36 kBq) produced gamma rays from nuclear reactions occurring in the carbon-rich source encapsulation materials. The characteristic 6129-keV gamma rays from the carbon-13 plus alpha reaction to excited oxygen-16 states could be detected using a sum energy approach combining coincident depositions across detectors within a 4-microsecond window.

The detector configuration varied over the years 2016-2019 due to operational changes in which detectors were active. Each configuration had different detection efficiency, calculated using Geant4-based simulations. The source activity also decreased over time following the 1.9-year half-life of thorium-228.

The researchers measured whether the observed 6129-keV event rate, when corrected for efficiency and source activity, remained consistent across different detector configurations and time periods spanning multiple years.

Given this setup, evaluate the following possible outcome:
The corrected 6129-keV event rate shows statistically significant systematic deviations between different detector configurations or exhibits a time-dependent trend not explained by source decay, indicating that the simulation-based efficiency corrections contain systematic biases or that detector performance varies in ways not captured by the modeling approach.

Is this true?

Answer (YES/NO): NO